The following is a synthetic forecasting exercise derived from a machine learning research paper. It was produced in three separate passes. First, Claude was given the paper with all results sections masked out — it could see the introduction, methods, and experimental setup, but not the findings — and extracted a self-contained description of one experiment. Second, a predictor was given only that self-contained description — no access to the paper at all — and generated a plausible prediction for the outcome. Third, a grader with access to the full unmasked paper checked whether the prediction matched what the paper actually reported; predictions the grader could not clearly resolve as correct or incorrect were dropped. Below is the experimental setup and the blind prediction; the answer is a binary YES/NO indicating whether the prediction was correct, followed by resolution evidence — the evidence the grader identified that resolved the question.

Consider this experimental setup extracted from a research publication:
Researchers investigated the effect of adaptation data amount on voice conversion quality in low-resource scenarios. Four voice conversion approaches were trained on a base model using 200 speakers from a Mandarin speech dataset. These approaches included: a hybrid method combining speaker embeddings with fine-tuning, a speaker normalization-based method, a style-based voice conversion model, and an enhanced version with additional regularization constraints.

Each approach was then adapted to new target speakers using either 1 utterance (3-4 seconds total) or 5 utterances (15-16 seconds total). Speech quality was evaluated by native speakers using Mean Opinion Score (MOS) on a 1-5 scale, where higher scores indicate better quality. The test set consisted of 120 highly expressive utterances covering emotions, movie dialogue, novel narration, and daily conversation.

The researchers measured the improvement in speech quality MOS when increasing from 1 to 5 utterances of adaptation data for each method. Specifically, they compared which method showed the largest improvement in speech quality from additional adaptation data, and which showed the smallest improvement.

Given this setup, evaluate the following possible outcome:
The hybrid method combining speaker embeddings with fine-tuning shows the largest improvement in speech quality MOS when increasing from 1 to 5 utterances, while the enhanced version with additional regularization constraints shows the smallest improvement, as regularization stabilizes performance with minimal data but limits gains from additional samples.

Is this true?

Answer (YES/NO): NO